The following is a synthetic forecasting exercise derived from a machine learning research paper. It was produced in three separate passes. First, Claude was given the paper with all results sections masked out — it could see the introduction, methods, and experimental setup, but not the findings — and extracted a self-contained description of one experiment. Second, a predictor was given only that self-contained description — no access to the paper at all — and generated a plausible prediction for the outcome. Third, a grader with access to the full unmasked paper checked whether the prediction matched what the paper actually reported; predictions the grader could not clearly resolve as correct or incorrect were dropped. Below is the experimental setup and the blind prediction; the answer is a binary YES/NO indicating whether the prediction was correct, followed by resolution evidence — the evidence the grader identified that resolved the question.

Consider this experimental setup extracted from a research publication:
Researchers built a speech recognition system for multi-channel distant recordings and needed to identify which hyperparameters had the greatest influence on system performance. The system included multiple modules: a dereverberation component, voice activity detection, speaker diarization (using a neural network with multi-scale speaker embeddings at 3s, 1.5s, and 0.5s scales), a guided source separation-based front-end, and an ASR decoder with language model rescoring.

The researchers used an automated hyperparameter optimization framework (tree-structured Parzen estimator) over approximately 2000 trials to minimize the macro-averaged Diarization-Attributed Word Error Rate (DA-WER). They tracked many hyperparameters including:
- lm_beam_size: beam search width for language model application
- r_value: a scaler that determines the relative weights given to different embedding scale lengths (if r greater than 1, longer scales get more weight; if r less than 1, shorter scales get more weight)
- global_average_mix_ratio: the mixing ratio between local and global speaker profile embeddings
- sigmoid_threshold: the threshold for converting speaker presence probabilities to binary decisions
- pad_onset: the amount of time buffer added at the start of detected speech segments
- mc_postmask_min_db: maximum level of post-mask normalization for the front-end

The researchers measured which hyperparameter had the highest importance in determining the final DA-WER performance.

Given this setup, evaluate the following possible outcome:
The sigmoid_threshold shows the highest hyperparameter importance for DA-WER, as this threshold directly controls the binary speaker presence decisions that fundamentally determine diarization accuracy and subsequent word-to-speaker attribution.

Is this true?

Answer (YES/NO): NO